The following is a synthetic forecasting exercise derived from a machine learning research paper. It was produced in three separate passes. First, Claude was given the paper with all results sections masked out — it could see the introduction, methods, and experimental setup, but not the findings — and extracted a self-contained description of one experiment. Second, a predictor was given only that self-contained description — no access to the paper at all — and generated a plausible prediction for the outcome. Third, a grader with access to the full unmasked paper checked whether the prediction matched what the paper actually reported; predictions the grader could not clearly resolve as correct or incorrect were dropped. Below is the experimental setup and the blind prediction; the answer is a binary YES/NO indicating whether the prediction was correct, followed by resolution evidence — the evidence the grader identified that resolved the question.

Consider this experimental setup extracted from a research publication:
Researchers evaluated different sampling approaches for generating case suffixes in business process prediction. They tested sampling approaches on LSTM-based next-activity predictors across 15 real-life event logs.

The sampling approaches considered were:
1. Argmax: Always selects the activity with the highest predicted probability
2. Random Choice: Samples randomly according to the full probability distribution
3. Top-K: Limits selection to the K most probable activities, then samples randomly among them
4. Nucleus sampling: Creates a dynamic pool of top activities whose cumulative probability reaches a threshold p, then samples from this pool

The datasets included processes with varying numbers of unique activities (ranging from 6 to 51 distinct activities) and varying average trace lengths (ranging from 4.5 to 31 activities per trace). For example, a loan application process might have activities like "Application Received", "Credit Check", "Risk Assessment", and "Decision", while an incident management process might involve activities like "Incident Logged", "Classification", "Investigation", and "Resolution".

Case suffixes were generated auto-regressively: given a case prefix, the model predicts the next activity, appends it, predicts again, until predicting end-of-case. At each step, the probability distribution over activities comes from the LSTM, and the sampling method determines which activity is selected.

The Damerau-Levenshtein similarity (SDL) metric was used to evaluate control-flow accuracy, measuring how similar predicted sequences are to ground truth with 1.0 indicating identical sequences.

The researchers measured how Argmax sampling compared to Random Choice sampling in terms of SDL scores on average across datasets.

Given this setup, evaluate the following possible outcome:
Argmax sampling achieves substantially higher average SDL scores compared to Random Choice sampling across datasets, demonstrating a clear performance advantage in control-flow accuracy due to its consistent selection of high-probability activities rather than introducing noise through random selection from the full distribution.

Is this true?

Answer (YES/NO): NO